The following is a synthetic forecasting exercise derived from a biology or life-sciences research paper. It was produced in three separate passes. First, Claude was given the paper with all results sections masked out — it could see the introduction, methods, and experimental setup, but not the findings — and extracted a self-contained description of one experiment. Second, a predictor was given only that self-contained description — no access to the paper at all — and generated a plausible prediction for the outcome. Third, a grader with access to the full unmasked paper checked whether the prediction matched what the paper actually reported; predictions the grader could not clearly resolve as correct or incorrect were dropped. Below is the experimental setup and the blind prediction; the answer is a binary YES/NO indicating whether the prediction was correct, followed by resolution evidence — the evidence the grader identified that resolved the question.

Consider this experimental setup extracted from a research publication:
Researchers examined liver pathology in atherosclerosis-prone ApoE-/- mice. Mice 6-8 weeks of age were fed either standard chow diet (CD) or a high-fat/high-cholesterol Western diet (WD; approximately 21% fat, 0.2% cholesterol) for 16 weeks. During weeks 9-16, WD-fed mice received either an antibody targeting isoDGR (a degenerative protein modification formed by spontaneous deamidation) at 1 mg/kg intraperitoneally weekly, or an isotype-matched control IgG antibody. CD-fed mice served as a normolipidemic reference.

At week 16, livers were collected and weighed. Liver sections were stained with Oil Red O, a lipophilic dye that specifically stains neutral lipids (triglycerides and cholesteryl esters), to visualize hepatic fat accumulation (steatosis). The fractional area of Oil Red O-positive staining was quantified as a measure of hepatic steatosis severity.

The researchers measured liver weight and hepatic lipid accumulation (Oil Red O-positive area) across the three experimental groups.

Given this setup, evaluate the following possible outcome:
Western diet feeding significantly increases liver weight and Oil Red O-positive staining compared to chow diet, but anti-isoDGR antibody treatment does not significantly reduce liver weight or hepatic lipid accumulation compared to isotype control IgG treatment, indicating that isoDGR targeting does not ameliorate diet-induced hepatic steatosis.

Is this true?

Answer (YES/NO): NO